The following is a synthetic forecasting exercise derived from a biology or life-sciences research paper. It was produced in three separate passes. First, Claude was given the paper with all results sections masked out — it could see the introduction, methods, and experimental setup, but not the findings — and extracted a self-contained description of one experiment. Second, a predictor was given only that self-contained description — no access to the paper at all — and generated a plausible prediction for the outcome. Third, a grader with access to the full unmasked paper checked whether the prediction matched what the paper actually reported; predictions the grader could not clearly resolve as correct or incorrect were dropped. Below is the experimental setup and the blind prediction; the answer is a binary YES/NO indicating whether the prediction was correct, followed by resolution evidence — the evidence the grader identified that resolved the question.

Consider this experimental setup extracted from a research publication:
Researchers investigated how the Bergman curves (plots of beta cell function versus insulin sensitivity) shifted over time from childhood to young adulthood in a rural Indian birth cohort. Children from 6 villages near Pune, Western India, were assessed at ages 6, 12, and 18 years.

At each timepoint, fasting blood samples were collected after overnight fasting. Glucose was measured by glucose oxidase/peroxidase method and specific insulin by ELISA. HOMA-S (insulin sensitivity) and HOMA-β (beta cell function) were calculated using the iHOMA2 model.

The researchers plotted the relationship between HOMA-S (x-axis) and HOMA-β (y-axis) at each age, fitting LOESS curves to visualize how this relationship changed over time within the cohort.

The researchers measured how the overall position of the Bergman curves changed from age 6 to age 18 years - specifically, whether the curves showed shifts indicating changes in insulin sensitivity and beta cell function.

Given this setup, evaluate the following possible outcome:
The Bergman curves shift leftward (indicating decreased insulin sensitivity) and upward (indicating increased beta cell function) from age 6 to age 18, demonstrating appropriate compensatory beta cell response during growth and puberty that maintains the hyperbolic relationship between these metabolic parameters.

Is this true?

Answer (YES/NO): NO